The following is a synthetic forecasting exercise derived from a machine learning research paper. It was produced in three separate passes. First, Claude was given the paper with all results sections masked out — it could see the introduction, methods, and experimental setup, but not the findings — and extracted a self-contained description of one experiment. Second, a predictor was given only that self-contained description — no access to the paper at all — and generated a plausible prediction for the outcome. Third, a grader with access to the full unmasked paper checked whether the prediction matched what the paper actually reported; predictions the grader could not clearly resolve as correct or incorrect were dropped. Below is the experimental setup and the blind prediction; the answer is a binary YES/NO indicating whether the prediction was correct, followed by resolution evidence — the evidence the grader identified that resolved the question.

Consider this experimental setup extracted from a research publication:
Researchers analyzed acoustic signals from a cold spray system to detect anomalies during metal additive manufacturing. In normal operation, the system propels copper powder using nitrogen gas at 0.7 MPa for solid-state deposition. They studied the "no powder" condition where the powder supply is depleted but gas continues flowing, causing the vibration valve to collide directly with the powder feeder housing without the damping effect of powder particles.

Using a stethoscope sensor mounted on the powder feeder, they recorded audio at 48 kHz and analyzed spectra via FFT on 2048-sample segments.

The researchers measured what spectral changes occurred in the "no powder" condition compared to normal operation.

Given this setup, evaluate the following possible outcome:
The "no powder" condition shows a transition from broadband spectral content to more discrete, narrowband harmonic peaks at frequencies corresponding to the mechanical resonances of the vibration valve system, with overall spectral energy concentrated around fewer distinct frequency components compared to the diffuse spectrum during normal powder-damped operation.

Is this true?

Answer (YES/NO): NO